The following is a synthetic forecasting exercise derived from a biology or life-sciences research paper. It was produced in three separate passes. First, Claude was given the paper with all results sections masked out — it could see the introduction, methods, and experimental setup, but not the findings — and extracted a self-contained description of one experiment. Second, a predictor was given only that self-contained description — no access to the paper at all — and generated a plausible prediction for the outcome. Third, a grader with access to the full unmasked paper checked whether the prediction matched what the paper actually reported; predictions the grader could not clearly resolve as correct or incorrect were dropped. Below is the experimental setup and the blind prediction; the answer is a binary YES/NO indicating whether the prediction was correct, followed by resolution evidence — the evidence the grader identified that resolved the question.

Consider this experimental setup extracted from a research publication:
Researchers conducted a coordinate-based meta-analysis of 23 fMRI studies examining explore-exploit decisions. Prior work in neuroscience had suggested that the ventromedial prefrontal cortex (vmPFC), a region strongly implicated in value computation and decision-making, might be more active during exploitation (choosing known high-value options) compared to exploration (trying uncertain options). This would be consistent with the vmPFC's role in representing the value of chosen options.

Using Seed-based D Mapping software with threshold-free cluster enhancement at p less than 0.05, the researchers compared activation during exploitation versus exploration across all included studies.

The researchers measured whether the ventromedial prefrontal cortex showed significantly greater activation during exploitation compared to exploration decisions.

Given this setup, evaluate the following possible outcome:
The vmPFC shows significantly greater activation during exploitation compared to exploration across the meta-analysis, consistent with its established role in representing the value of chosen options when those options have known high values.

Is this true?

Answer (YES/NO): NO